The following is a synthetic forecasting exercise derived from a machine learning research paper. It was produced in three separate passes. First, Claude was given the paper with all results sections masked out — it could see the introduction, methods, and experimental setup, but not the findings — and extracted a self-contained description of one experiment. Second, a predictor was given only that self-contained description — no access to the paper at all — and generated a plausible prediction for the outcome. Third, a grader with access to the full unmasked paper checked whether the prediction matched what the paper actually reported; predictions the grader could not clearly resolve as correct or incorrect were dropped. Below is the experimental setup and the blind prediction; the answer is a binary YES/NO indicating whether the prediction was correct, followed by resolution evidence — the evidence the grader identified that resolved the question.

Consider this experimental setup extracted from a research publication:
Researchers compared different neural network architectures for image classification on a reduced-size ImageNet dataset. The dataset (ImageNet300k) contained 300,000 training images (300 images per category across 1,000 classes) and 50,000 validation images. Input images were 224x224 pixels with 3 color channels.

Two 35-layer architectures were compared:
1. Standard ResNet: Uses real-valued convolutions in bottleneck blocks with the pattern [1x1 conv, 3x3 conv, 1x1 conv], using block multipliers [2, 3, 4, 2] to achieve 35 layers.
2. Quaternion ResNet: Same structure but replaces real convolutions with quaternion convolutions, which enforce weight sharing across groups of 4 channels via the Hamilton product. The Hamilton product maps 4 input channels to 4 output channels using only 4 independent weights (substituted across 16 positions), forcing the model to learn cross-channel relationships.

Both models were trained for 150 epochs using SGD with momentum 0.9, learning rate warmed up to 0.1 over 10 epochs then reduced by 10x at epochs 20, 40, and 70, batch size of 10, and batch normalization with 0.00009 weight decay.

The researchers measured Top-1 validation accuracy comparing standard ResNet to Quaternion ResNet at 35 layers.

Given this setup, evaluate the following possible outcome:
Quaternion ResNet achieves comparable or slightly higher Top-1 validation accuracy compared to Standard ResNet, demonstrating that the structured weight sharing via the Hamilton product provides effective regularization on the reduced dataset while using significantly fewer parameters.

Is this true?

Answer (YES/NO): NO